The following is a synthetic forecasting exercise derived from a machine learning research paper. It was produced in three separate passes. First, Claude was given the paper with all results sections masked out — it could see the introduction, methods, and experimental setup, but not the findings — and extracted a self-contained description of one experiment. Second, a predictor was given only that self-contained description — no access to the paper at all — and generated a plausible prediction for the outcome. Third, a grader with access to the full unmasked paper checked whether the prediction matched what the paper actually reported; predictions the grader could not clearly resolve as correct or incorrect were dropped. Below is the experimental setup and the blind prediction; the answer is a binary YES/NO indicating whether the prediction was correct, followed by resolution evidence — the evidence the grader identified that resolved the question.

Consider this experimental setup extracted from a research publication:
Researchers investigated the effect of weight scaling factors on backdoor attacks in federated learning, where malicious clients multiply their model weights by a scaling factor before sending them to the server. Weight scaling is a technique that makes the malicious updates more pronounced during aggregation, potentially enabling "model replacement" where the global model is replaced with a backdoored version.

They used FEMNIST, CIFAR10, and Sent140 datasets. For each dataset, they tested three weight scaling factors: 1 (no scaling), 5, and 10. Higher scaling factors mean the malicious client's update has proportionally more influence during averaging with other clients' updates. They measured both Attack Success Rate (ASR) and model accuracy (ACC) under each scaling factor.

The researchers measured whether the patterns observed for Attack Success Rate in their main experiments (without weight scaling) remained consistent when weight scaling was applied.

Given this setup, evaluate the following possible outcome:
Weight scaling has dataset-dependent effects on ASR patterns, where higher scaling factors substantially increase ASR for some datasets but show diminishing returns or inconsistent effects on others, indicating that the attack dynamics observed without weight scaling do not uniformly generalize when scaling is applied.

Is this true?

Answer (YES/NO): NO